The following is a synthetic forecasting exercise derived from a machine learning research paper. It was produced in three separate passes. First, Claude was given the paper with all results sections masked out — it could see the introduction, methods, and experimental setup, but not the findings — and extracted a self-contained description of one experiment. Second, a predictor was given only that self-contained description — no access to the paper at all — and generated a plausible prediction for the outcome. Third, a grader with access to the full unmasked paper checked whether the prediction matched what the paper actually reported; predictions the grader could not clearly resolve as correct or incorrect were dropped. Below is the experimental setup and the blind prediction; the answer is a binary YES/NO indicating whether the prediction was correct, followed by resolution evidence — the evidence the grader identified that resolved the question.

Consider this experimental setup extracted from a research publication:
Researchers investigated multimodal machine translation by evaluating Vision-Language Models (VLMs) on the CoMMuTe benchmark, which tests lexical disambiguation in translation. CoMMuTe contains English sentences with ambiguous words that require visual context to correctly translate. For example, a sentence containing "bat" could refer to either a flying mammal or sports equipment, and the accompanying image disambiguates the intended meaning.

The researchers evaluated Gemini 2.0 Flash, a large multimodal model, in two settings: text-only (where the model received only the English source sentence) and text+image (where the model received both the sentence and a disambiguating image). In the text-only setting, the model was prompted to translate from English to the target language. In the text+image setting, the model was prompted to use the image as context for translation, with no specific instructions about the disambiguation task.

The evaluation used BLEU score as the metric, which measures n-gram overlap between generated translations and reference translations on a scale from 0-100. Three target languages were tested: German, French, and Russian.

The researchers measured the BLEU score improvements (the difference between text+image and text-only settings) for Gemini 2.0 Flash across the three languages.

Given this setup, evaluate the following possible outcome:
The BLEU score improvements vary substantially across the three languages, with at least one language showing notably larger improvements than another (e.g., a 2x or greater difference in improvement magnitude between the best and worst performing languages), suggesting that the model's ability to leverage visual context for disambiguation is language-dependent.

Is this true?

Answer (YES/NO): YES